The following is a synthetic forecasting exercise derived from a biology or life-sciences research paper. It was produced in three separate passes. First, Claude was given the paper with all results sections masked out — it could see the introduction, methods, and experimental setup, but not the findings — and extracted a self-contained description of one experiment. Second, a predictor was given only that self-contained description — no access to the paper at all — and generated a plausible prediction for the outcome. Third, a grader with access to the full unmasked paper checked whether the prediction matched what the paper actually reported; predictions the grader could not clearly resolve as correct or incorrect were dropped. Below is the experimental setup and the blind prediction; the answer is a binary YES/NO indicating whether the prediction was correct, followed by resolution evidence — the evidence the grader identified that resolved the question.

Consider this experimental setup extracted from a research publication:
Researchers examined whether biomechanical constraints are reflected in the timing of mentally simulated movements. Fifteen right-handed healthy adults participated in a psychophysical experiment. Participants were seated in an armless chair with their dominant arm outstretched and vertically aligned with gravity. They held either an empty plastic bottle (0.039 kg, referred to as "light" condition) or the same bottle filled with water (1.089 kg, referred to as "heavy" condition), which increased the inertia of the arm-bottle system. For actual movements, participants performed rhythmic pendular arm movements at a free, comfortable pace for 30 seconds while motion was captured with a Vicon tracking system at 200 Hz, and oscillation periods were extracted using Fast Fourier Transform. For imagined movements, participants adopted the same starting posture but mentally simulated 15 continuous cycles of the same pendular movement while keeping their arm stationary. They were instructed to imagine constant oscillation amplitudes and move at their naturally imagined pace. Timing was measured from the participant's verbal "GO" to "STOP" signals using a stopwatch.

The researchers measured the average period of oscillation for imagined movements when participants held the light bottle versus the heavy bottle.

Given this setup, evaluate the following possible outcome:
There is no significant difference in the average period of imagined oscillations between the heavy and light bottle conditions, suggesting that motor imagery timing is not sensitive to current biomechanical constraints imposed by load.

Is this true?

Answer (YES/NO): NO